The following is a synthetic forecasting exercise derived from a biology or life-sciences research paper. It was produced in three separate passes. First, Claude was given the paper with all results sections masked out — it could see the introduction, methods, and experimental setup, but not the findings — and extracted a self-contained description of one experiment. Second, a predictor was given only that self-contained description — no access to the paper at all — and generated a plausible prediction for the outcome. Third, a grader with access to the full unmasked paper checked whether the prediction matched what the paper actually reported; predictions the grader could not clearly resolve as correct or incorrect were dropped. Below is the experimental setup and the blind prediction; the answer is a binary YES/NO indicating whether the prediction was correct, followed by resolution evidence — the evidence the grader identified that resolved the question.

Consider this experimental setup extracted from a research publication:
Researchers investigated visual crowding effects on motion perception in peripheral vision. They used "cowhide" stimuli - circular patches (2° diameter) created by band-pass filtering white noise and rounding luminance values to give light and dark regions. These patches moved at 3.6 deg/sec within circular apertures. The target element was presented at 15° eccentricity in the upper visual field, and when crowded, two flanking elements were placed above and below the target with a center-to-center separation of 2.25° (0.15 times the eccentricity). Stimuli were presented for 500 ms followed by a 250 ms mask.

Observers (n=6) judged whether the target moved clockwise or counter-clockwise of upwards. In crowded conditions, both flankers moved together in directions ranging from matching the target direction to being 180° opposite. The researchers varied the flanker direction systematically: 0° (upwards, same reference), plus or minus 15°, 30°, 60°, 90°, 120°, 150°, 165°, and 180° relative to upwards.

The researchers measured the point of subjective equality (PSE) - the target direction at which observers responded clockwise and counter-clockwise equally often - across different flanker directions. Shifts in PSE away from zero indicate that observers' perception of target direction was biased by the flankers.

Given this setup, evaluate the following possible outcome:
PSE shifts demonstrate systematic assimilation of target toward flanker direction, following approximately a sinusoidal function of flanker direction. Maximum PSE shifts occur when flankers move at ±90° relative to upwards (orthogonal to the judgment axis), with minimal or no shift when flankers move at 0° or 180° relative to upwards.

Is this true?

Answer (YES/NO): NO